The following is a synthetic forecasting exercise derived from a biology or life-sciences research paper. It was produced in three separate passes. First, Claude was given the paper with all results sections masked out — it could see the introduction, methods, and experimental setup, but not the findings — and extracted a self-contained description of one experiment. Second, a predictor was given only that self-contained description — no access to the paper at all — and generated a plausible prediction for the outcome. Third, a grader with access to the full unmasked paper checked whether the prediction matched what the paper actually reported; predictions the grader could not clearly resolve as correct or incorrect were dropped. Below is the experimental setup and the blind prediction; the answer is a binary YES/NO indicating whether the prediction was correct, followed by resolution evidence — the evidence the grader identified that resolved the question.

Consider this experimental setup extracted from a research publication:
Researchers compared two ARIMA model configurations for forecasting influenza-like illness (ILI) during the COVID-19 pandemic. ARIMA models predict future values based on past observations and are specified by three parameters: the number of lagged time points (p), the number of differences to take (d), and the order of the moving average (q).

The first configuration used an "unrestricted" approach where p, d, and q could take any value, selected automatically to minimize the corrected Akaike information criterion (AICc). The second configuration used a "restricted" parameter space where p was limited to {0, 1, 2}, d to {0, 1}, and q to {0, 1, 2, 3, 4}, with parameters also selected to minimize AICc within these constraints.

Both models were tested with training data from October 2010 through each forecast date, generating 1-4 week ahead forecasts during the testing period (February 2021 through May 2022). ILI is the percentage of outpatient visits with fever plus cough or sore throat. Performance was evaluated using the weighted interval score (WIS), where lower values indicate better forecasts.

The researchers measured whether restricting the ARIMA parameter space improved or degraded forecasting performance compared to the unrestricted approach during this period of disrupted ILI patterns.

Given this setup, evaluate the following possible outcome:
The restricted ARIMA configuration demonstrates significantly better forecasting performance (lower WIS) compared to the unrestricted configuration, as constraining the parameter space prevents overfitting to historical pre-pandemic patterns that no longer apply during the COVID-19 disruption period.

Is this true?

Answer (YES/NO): NO